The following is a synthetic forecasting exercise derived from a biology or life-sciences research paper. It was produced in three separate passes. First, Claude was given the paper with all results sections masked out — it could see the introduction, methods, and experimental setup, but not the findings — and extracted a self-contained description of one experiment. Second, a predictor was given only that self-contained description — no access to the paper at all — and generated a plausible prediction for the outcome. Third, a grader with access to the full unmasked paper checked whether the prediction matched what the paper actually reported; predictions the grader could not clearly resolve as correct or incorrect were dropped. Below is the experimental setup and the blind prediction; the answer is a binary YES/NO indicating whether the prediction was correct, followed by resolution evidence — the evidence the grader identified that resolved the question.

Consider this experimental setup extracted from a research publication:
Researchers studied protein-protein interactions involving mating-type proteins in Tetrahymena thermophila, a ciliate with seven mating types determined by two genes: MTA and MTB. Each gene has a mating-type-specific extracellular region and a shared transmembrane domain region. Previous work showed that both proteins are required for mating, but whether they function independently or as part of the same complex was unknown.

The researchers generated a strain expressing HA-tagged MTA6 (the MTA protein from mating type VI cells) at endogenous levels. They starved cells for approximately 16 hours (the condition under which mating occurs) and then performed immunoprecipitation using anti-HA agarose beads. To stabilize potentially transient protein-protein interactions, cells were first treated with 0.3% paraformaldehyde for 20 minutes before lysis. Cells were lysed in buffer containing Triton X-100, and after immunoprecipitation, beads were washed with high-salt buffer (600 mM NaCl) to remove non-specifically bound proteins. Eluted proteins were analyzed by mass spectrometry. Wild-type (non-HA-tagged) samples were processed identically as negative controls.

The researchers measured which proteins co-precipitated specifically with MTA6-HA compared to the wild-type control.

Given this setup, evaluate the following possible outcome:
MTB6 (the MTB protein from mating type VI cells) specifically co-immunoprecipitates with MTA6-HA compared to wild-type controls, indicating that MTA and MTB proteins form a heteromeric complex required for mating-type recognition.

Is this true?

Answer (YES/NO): YES